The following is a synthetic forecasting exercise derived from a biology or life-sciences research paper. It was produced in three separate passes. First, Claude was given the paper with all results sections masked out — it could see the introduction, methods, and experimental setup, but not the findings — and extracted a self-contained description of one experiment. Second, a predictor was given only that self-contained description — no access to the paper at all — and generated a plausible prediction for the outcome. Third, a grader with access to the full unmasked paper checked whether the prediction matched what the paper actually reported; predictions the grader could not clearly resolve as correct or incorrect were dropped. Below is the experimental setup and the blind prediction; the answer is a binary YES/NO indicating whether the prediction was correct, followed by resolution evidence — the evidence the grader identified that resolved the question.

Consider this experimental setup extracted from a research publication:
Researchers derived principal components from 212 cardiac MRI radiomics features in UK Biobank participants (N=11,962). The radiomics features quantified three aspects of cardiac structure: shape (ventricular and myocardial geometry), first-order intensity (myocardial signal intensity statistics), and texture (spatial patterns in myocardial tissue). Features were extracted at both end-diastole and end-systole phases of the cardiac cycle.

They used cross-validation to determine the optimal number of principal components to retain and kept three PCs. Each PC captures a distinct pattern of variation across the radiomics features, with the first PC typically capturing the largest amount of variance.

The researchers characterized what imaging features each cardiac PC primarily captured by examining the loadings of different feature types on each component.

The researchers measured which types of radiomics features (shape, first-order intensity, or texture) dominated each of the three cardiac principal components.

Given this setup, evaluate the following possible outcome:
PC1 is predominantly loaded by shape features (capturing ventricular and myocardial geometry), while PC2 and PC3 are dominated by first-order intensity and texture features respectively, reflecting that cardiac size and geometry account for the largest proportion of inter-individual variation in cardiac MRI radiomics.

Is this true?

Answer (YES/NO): YES